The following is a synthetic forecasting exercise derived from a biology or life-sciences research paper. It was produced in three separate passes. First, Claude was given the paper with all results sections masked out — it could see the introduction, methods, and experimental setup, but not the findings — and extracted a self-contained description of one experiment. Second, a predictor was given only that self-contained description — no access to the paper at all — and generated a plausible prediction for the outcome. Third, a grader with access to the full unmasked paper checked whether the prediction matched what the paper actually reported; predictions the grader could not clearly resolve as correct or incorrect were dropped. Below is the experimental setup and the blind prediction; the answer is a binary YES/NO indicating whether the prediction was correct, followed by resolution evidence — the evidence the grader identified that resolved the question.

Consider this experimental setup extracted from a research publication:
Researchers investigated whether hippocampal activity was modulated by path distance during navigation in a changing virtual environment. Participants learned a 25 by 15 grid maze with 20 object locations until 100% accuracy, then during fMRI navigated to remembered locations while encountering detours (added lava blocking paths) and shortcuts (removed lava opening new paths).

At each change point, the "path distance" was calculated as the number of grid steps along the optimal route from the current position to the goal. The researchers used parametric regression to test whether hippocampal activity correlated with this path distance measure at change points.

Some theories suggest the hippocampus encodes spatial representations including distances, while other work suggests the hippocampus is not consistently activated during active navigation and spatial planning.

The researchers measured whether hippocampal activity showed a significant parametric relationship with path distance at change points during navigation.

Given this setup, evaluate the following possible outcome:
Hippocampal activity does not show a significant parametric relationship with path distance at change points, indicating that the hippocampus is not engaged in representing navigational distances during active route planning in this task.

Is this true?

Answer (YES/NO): YES